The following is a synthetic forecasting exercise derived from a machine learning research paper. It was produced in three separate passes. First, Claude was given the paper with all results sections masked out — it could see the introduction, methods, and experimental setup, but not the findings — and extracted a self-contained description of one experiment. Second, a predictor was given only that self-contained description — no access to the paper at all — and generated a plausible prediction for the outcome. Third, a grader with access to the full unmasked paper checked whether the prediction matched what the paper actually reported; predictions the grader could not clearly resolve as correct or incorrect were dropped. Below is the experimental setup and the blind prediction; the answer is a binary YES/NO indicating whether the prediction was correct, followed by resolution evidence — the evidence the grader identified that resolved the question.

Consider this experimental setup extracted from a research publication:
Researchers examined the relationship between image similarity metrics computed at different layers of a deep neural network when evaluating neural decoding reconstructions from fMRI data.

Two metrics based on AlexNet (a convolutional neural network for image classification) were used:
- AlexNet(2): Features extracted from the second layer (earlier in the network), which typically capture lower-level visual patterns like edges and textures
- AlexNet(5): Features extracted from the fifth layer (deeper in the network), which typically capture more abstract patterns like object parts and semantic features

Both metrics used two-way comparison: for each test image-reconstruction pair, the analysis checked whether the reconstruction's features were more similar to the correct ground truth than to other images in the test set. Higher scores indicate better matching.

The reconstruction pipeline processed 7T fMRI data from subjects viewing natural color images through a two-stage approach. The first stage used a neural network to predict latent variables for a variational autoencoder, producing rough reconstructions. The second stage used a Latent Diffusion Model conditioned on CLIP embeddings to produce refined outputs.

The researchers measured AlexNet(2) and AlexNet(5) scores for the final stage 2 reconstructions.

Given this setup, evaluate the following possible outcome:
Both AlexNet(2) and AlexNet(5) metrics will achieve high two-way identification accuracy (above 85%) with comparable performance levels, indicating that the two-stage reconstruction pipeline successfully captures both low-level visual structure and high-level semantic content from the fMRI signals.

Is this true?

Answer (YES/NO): YES